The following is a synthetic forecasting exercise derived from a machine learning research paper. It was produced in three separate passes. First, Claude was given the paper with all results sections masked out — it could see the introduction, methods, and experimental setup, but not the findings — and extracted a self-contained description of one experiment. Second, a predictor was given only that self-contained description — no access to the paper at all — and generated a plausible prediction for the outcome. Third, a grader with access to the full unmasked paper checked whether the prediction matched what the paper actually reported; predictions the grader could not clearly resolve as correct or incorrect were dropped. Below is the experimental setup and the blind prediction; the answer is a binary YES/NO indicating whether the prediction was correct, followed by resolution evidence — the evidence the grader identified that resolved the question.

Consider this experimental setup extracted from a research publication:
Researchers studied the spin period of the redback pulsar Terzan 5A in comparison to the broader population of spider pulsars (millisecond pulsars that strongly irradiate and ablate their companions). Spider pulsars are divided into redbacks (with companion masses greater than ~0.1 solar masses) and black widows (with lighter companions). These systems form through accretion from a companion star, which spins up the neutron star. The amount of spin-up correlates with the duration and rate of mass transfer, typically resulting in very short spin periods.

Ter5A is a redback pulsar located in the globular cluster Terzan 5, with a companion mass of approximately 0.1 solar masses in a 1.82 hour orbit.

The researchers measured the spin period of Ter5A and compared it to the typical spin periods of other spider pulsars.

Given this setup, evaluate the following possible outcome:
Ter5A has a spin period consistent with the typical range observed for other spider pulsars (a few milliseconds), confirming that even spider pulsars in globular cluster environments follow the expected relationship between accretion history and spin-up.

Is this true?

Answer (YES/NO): NO